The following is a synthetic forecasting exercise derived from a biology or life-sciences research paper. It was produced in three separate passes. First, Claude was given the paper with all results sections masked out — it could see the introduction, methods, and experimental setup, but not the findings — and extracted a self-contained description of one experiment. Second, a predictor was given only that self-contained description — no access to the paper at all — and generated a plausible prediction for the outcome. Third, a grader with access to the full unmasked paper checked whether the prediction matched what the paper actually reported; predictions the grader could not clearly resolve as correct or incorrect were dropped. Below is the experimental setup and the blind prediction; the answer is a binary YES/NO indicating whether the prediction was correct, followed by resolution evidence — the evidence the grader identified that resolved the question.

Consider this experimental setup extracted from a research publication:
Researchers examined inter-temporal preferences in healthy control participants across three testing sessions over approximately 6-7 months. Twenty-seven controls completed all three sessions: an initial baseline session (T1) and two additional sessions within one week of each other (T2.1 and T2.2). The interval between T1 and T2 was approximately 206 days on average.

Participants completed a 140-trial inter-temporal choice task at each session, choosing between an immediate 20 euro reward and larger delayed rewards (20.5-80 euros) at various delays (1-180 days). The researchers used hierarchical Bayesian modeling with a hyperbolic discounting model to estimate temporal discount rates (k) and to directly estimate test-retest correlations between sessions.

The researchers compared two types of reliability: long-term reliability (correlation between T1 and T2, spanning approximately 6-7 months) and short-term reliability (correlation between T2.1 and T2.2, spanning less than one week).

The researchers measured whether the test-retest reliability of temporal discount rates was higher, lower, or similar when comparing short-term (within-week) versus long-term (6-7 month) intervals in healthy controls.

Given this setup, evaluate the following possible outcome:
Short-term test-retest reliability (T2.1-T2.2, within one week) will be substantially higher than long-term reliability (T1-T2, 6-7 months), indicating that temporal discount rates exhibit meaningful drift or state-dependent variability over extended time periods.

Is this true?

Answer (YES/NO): NO